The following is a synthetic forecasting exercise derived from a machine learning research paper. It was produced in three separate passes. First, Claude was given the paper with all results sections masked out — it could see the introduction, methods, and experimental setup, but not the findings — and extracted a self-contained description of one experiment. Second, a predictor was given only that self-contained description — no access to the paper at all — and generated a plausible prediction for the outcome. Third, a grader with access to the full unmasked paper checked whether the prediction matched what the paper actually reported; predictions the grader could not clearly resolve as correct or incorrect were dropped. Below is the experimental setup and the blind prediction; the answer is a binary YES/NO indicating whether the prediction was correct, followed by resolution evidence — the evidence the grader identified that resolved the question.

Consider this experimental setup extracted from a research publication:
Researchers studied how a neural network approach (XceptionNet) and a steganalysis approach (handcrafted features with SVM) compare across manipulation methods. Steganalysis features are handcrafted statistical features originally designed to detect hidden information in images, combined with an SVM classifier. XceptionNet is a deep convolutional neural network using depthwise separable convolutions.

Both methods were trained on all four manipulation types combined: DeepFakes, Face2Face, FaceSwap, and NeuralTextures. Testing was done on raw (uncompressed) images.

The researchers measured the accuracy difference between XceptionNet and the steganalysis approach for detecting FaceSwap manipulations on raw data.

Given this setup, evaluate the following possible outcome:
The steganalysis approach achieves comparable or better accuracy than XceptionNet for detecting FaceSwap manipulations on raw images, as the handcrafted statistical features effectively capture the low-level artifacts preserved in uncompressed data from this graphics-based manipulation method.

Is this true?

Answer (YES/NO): NO